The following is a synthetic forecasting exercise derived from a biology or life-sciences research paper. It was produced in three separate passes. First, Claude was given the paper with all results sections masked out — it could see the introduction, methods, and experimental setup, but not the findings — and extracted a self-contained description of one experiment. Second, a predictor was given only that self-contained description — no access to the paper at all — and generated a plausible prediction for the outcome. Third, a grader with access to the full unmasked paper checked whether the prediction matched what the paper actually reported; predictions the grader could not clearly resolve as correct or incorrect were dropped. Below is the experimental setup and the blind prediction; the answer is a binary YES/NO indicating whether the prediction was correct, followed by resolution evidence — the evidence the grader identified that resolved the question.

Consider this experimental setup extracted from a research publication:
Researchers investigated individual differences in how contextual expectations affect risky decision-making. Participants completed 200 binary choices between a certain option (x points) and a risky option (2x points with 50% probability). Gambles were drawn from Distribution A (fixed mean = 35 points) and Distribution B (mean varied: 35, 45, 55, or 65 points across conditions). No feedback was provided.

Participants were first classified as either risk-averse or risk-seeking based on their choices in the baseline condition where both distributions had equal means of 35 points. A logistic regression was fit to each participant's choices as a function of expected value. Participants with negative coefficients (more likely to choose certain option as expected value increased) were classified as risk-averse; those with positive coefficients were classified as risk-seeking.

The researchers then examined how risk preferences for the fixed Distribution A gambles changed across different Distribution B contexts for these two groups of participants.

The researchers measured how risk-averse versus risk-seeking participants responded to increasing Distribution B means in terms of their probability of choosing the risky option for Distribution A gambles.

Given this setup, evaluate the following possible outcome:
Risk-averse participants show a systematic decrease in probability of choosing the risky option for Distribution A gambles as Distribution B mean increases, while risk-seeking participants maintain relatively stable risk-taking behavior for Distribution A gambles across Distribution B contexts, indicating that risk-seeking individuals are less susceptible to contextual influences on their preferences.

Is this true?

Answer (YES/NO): NO